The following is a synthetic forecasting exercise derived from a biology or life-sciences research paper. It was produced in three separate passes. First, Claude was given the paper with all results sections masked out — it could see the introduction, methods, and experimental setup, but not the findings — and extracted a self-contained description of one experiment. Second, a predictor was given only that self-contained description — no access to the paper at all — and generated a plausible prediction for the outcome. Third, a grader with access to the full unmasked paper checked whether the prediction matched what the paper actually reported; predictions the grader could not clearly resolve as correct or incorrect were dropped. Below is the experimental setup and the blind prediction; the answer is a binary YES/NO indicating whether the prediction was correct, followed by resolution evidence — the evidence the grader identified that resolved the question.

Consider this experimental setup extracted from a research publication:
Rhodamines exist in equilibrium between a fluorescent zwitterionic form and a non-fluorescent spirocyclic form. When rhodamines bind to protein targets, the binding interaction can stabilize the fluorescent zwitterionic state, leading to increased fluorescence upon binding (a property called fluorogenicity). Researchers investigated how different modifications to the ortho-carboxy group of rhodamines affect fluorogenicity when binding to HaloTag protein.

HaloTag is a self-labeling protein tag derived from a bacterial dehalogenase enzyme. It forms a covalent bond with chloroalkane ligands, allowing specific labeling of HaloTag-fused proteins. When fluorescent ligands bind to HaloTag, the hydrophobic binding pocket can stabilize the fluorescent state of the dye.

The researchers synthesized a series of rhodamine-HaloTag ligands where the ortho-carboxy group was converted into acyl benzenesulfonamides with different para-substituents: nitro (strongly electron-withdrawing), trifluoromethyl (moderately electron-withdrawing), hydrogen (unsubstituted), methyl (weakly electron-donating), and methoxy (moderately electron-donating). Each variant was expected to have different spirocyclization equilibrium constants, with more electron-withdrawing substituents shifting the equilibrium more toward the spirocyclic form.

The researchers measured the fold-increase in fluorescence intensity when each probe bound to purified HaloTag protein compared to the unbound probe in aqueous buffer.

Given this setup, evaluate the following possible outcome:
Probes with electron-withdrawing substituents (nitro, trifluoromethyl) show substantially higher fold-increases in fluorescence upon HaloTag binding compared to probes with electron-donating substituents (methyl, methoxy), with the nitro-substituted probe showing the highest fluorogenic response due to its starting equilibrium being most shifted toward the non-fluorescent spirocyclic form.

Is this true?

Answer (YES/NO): NO